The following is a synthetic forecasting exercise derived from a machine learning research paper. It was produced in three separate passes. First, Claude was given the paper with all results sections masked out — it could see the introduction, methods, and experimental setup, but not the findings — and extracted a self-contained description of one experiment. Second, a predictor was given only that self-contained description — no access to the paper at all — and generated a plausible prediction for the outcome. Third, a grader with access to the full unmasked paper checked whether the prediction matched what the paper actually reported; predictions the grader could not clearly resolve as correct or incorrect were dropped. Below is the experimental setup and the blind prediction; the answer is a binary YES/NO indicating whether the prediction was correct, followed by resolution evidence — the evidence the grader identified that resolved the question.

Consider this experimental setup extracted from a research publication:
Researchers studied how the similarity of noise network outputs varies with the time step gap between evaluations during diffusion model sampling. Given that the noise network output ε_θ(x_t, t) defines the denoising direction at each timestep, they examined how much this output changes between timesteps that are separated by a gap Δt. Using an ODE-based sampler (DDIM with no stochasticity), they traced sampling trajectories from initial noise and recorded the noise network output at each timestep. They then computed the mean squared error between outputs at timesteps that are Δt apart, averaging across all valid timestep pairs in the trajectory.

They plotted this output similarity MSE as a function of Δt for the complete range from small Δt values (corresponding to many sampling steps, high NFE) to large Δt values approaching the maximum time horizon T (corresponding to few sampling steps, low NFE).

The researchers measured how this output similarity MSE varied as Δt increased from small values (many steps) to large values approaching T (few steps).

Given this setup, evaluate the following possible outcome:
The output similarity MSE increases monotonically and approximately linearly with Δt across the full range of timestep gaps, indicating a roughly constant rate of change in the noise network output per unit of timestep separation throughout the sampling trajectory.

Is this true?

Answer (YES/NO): NO